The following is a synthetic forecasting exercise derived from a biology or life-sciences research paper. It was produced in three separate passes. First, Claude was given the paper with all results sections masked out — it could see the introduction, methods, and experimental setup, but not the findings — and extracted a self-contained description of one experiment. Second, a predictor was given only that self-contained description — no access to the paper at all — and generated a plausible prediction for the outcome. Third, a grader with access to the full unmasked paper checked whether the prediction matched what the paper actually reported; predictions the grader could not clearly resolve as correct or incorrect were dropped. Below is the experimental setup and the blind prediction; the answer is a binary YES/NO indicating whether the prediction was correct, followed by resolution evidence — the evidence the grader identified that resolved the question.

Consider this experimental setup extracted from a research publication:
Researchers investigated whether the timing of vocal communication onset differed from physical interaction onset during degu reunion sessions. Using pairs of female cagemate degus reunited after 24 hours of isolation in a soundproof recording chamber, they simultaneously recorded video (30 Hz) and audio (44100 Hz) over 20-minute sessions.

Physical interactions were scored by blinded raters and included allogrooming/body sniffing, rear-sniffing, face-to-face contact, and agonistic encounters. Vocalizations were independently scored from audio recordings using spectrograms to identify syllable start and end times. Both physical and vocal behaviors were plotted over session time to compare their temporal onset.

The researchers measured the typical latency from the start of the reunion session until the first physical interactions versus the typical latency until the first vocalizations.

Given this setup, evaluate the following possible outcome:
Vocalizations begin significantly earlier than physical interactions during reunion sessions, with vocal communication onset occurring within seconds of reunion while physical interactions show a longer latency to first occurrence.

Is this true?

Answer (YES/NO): NO